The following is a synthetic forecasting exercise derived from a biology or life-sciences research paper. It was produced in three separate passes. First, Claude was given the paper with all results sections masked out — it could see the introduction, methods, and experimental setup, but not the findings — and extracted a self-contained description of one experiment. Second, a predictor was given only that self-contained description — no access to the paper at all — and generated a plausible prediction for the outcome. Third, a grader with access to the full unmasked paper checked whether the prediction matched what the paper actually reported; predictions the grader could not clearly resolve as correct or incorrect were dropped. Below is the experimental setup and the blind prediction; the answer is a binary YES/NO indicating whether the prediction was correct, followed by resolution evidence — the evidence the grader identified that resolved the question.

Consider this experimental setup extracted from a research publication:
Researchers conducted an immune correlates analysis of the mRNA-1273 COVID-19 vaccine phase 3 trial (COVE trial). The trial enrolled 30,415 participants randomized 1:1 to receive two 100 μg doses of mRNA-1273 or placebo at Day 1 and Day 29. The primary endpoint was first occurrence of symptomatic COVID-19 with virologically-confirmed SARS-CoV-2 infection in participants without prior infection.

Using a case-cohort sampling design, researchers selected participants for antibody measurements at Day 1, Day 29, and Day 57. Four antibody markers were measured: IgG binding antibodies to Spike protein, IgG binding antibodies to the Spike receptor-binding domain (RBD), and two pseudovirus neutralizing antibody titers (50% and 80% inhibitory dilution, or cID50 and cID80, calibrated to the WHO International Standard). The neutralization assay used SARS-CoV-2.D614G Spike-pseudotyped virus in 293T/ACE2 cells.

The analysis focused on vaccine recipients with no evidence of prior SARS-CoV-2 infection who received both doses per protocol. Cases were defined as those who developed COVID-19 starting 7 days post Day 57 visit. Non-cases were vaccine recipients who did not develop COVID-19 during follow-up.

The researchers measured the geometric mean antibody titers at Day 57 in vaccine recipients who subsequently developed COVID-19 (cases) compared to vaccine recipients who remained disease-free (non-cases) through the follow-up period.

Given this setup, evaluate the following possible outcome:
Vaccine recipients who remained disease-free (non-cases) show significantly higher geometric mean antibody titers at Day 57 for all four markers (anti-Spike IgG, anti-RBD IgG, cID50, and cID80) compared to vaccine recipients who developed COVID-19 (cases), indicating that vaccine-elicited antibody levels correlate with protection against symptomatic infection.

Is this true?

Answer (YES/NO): YES